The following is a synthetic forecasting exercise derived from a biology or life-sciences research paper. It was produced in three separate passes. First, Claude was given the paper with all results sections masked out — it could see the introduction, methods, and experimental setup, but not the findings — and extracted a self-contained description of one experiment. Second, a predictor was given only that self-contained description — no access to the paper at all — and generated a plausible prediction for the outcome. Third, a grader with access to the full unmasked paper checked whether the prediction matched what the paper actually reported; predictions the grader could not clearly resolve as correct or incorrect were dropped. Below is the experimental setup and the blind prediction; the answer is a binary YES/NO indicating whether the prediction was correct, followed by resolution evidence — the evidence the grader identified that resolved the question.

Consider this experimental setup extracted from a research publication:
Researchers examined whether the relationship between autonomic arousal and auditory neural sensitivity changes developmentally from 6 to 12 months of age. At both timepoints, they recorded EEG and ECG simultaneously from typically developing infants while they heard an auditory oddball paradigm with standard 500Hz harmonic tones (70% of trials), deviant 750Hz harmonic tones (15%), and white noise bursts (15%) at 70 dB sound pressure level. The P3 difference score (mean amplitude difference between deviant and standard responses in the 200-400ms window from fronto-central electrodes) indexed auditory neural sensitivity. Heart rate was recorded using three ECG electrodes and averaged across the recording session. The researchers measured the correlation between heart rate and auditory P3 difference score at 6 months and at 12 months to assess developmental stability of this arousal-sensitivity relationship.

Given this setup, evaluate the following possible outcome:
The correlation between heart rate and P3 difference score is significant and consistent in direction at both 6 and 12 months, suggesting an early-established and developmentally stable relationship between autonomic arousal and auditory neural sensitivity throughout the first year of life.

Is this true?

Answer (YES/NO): NO